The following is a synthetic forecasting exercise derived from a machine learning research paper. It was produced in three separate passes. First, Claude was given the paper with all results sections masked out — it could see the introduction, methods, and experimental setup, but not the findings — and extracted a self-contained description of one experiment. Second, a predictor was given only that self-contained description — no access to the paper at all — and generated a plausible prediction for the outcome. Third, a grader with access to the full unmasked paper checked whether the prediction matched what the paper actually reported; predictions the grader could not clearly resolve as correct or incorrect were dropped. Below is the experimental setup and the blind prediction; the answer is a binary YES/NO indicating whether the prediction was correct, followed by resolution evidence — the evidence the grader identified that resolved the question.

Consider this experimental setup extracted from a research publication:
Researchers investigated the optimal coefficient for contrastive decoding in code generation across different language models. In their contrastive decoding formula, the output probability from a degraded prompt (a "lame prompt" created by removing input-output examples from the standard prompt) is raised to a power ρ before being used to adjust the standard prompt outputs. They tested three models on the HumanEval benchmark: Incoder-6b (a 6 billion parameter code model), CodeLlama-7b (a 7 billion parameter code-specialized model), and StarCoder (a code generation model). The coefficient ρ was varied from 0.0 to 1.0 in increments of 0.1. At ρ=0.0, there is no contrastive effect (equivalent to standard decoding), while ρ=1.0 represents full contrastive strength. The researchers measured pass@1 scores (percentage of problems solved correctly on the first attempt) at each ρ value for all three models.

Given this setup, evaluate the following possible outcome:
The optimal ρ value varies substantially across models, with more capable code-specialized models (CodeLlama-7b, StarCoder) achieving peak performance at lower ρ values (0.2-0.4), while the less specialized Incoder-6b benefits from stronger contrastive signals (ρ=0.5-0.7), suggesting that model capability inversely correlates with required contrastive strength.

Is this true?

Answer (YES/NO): NO